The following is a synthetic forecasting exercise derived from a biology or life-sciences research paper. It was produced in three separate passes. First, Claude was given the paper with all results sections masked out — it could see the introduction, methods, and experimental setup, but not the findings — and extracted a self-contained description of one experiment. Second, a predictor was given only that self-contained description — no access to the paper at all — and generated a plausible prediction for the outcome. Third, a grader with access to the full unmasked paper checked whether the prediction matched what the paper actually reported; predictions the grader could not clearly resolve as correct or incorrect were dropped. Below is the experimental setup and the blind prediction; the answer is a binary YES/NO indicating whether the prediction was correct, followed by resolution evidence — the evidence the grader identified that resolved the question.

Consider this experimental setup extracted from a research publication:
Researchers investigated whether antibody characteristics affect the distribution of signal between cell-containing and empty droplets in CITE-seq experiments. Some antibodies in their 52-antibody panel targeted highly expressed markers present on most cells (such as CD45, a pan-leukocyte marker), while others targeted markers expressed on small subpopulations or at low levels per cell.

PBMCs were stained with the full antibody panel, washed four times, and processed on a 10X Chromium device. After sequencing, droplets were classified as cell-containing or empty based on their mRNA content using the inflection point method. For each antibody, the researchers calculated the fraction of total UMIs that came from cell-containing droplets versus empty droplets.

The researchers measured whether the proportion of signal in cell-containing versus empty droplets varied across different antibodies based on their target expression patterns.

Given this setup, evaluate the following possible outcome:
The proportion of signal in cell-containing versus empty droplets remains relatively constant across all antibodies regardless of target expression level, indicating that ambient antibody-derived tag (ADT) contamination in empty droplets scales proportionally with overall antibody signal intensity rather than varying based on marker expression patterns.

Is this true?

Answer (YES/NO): NO